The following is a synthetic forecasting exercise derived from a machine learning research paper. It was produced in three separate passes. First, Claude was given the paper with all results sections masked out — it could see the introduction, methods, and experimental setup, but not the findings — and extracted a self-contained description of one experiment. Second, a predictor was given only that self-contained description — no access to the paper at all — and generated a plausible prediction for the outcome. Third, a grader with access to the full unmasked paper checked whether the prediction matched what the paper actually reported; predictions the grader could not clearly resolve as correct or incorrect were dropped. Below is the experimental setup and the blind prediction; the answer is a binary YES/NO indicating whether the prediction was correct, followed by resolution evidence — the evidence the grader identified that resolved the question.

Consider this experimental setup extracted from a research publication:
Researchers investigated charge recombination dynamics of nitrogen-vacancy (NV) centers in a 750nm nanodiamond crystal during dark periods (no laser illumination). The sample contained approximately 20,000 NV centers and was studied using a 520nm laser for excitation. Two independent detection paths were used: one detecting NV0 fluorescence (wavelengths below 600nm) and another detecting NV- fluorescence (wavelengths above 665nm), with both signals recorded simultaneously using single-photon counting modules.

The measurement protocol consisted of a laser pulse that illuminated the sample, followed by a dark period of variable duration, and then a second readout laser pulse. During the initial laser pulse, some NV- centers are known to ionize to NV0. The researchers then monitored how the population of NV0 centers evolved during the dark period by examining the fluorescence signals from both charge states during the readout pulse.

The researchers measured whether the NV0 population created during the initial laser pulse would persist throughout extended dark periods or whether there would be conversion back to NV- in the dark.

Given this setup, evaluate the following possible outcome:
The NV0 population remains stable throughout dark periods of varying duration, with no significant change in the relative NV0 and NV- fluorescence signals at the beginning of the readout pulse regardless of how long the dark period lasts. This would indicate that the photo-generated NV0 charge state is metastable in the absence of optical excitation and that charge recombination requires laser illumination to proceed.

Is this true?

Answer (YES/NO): NO